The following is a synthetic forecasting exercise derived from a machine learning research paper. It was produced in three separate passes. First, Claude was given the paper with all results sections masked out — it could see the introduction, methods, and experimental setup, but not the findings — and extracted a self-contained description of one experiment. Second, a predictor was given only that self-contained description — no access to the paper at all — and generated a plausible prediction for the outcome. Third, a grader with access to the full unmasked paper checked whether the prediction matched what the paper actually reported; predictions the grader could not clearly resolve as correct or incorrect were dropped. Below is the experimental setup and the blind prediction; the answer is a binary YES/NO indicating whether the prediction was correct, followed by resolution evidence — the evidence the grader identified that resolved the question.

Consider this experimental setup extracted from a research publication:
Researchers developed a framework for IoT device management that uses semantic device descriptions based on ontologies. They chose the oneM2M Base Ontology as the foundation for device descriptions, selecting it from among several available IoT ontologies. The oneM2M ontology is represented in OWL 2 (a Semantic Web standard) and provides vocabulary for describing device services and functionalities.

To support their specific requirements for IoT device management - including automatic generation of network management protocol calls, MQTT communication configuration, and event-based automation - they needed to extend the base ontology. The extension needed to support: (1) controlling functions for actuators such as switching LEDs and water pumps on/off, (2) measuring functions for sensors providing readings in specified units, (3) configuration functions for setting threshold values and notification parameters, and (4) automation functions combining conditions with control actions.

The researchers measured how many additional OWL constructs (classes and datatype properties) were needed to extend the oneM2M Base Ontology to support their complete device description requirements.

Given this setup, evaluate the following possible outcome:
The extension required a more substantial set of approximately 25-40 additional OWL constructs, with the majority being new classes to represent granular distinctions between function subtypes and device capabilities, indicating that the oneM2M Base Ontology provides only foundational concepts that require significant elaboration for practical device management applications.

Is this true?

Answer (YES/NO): NO